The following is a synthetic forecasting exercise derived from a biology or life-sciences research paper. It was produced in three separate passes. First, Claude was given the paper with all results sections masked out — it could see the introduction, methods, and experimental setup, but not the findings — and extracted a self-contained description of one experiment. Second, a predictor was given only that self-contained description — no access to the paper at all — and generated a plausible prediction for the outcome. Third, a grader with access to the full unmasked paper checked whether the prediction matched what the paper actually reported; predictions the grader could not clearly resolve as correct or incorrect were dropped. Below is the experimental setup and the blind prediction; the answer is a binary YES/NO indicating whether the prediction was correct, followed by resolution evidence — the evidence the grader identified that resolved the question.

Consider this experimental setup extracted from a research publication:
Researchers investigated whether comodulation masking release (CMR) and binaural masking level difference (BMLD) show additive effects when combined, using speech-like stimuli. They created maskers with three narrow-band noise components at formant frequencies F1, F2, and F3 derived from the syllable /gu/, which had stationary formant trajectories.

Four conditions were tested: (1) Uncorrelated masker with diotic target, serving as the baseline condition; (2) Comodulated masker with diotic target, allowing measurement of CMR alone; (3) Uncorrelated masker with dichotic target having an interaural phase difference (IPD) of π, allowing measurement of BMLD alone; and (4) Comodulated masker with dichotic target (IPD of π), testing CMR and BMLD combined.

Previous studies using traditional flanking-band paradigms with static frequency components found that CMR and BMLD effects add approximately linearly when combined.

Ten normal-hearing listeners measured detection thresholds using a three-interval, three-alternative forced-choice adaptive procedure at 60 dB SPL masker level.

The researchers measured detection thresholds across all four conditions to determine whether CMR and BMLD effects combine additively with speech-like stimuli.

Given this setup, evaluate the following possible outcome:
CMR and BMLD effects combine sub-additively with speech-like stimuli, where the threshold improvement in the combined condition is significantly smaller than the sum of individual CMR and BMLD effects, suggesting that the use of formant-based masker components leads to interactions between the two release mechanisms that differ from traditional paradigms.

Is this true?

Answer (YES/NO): NO